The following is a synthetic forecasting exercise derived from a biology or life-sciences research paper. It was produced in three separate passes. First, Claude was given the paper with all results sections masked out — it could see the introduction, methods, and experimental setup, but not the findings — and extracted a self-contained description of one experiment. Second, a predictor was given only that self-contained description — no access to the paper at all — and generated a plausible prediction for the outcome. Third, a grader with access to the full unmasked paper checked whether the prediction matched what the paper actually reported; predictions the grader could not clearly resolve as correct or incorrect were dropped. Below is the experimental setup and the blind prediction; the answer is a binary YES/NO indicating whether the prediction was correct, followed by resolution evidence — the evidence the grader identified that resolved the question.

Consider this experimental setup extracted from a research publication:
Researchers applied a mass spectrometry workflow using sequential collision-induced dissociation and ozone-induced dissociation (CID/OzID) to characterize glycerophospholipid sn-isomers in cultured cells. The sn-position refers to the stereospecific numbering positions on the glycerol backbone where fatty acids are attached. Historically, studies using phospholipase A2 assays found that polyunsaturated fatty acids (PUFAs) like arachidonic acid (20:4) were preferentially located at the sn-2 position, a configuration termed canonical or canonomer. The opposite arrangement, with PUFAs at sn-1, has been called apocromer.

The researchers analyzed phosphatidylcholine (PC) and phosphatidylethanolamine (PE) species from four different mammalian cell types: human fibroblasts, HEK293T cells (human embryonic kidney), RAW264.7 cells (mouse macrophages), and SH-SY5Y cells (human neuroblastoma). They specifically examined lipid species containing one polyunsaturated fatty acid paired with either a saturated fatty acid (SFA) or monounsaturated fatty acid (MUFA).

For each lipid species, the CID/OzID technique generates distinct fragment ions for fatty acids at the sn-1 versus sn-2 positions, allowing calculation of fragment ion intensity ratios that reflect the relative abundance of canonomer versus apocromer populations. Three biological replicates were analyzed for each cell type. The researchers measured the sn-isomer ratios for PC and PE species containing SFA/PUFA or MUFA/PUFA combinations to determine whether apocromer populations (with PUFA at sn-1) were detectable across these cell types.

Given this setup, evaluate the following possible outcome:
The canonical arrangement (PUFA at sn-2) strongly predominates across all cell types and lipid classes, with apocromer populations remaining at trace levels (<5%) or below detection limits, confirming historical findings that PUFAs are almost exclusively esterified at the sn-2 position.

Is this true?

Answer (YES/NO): NO